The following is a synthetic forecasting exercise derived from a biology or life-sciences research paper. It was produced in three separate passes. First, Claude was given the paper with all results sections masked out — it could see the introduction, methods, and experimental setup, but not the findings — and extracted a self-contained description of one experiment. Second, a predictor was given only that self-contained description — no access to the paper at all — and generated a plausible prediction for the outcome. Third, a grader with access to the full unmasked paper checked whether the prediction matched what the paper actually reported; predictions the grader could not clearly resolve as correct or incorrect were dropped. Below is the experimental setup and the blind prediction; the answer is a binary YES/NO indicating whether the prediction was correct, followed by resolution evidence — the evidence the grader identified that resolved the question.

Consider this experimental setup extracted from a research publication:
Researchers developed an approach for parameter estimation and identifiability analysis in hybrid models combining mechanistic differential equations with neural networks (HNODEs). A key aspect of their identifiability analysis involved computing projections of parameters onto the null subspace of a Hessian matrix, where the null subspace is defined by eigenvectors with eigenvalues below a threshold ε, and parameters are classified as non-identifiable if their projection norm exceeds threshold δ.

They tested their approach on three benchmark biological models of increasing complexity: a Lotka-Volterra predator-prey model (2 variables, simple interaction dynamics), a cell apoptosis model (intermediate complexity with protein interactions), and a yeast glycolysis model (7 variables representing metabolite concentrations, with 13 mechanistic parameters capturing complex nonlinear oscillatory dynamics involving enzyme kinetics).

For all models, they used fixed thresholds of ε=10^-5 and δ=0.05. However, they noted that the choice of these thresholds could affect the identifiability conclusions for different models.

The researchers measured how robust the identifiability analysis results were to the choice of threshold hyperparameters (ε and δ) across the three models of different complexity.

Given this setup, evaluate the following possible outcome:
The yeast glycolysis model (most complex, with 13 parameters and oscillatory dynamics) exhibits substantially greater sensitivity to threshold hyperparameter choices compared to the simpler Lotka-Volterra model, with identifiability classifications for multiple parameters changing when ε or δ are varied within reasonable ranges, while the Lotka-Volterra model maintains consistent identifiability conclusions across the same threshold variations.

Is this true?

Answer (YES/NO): YES